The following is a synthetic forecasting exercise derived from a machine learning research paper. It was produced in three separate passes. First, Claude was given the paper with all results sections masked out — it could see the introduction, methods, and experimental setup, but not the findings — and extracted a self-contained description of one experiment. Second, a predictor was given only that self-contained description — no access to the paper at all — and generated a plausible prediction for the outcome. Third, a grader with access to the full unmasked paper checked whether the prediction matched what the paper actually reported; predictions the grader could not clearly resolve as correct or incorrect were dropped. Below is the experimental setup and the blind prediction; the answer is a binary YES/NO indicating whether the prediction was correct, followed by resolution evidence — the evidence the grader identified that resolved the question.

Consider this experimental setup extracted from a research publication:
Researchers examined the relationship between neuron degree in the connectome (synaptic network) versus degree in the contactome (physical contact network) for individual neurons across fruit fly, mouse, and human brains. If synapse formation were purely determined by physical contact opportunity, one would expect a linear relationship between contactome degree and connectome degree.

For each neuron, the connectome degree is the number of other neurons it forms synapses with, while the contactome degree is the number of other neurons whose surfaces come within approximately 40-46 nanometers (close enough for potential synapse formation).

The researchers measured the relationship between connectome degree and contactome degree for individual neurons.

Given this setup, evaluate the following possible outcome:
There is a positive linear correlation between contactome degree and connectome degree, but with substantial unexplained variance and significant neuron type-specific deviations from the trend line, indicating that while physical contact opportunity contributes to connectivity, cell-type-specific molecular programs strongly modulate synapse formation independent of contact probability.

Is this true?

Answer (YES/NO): NO